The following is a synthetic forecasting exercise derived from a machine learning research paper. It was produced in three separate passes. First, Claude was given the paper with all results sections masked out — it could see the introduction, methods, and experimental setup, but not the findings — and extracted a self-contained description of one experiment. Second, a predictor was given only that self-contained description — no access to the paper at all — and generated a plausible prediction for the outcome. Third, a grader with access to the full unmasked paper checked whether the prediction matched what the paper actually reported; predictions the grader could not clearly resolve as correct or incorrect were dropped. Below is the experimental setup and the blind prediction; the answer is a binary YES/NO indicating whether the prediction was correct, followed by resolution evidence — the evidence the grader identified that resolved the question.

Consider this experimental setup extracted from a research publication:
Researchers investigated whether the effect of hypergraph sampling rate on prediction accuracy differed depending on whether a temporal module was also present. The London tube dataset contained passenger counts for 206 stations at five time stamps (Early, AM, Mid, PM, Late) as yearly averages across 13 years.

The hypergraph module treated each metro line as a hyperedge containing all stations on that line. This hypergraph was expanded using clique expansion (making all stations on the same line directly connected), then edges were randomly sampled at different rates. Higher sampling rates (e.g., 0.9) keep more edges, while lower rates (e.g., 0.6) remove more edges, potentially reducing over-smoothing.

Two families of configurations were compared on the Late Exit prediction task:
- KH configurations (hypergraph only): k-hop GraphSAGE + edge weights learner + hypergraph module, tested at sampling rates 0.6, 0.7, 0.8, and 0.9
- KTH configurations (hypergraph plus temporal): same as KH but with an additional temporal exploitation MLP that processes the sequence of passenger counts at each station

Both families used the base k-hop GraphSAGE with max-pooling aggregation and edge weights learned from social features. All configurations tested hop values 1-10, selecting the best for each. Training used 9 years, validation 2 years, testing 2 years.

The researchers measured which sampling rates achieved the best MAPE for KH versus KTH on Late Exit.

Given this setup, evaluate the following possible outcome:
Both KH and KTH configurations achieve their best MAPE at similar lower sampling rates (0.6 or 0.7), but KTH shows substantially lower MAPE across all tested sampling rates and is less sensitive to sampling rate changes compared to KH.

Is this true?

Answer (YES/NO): NO